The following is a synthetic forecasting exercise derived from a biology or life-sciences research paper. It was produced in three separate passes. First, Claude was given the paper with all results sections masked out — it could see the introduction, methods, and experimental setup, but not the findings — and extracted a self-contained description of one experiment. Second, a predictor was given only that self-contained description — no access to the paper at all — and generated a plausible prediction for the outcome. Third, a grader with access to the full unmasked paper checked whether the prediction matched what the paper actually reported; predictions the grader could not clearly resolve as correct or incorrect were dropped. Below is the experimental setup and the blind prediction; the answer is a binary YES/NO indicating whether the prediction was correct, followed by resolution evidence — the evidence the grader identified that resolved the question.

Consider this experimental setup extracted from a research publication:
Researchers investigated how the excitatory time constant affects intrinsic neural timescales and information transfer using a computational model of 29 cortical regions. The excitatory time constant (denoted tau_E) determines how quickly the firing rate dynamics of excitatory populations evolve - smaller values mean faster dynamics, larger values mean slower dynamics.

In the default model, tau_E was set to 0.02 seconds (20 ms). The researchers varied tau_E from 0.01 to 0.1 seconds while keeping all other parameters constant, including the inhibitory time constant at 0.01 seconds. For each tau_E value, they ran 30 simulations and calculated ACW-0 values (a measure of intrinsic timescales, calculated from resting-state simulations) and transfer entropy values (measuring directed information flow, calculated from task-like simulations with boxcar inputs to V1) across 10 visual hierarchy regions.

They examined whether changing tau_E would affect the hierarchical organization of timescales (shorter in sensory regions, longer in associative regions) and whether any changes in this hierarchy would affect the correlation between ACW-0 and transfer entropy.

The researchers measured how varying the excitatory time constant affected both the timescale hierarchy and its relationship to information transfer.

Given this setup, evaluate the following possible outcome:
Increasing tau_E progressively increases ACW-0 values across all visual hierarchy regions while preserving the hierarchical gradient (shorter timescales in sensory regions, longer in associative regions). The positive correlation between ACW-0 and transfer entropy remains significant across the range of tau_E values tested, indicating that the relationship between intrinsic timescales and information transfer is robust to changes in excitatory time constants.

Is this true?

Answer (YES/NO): NO